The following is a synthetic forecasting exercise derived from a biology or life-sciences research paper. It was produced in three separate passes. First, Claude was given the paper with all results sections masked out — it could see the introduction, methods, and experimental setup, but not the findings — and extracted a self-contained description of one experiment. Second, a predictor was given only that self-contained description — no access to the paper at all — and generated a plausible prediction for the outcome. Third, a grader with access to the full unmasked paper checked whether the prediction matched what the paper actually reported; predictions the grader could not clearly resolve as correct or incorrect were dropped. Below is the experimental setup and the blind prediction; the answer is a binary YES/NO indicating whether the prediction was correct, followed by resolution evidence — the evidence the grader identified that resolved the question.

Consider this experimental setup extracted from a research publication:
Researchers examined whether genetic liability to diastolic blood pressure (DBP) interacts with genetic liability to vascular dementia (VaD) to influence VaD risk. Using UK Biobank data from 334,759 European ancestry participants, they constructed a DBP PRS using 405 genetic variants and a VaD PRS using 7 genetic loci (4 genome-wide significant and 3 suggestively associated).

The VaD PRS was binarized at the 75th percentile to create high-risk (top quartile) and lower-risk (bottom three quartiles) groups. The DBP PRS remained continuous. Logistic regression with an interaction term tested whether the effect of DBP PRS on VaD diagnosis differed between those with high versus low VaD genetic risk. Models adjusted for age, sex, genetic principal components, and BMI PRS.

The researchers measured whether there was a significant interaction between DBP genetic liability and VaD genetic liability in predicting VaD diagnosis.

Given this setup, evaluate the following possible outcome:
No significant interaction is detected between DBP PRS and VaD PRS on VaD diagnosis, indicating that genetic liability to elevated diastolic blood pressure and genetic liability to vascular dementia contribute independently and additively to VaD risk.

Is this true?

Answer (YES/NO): YES